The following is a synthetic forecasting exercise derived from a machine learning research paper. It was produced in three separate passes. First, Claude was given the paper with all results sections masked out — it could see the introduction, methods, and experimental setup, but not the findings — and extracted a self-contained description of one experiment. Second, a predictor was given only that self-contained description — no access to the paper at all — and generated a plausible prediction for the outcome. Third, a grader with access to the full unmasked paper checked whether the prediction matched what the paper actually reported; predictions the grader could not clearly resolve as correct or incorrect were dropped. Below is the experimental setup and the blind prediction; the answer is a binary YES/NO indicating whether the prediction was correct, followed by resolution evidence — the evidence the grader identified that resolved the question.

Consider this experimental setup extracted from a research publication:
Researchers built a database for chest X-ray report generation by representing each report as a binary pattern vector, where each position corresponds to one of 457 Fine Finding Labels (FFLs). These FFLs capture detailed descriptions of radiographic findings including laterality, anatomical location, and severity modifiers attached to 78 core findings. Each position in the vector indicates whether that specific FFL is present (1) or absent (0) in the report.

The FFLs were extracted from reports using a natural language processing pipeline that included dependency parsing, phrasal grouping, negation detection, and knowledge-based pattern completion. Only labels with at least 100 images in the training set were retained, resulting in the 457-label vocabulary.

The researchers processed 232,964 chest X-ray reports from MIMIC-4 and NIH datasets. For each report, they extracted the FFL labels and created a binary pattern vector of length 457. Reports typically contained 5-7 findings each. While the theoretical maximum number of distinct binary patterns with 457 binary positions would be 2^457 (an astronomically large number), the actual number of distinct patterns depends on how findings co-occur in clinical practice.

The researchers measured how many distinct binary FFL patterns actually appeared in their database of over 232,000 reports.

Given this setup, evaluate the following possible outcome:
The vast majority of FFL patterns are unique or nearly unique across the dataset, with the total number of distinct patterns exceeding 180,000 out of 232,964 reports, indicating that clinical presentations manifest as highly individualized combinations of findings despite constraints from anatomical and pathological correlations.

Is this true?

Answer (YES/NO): NO